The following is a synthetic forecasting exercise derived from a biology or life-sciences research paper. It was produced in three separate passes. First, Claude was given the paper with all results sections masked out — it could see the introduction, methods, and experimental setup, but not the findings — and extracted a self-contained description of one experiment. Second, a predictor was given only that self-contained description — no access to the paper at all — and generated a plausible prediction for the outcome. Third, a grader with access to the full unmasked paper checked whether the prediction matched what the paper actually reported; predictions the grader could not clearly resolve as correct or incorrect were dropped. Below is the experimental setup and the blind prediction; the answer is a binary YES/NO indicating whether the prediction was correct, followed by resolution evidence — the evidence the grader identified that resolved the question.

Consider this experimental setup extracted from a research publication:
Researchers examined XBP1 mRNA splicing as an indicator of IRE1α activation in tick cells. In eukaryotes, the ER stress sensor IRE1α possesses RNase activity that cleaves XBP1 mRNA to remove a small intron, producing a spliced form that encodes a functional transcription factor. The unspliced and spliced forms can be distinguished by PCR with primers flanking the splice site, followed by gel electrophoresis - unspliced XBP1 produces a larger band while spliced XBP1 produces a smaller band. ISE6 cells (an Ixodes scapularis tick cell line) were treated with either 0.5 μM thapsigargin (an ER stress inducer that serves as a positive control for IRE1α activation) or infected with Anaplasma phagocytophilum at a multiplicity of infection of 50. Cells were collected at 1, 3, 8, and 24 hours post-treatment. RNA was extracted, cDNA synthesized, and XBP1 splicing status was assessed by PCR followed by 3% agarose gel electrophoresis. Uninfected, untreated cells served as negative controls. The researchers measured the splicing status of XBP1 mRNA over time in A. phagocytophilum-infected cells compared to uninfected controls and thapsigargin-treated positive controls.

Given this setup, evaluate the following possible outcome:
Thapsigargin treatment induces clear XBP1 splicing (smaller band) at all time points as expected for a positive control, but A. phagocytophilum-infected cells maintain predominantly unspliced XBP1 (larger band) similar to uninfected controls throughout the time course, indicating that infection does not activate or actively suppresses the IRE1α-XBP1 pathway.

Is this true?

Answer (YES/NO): YES